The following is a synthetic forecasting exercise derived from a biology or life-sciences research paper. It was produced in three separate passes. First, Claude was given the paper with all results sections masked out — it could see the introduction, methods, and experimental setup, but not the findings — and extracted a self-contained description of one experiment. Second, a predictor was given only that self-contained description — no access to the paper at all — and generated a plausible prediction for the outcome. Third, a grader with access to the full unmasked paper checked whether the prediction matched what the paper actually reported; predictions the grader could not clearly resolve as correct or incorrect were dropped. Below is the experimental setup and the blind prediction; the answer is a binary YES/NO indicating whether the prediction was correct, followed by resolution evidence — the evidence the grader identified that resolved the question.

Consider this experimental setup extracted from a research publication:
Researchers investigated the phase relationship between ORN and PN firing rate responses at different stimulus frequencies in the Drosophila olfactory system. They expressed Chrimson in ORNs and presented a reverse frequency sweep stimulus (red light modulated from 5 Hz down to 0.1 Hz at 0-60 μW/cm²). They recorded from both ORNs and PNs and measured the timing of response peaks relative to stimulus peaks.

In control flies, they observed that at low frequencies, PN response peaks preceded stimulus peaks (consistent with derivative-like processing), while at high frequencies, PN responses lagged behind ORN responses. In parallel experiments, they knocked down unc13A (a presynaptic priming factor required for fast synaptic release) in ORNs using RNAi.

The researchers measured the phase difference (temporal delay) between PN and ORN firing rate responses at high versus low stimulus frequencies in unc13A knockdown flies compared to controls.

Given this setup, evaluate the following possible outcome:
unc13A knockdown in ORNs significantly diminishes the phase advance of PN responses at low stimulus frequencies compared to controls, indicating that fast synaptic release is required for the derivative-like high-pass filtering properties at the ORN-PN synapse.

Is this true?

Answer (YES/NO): NO